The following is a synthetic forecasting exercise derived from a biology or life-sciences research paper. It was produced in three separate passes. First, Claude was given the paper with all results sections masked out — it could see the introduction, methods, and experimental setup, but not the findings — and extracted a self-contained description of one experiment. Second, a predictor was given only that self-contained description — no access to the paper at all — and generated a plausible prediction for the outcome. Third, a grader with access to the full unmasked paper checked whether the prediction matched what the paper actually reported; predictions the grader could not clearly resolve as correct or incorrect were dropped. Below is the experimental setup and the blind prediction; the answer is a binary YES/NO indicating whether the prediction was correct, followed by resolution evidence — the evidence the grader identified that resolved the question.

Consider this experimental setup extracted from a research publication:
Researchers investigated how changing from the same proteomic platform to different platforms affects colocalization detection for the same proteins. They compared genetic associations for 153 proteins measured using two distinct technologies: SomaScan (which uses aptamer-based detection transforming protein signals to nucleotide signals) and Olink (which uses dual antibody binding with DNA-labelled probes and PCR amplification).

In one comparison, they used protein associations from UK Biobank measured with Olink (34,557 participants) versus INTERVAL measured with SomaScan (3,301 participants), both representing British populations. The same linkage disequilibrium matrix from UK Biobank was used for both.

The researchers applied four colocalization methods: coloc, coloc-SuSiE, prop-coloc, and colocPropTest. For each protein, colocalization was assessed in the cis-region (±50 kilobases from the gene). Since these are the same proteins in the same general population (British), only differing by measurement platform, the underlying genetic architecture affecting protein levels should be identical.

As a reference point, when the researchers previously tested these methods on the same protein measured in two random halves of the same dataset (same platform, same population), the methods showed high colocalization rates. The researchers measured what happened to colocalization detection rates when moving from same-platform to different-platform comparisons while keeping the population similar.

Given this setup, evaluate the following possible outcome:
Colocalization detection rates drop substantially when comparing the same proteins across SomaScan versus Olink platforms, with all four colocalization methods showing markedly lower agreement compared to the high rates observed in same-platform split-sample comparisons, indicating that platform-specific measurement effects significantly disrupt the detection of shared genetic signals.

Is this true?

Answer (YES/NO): YES